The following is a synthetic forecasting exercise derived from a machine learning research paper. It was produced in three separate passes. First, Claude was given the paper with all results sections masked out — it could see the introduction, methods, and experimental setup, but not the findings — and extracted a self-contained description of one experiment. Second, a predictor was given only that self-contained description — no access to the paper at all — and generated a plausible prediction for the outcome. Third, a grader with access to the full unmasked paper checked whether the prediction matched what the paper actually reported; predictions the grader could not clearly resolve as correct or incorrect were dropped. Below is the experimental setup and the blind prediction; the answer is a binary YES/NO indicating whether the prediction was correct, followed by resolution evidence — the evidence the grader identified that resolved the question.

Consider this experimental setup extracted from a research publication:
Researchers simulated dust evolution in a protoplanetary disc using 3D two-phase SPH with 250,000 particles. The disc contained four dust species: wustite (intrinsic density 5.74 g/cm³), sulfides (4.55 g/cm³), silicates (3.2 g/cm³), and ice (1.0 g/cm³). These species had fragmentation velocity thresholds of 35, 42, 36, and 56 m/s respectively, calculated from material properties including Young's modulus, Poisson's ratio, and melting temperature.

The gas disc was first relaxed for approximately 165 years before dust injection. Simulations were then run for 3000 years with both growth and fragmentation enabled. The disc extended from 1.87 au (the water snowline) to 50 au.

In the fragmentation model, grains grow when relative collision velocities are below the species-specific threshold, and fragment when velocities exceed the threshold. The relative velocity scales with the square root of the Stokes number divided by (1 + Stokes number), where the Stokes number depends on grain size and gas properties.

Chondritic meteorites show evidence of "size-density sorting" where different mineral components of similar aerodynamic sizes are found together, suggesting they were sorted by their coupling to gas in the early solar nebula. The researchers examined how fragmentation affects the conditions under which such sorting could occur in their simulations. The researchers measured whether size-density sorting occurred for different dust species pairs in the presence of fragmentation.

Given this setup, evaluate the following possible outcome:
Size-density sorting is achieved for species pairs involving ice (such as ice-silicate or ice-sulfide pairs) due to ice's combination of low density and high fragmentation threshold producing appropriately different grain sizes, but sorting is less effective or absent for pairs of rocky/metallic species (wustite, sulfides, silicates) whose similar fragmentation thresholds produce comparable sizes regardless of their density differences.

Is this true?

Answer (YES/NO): NO